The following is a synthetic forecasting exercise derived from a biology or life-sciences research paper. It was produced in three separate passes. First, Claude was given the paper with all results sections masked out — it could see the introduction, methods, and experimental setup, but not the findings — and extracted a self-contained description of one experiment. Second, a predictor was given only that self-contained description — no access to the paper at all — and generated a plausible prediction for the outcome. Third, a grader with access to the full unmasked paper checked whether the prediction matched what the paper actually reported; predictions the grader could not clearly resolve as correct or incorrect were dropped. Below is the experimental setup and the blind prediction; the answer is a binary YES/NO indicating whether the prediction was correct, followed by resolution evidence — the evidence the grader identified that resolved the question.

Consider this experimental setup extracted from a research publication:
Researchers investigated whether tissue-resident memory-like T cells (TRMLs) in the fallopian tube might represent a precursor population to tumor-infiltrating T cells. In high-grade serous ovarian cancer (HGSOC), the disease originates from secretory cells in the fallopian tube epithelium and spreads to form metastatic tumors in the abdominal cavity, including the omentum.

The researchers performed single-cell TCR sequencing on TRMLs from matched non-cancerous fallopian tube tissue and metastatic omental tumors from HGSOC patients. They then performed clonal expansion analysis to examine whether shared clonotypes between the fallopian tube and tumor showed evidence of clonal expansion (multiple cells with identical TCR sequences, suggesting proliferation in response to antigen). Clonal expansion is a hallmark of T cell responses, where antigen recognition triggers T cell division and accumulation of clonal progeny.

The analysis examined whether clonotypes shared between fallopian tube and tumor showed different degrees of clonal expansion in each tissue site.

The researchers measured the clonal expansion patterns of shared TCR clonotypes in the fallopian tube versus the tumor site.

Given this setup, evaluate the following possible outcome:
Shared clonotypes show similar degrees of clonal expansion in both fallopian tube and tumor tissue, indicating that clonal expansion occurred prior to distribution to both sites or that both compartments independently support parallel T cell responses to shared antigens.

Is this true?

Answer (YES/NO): NO